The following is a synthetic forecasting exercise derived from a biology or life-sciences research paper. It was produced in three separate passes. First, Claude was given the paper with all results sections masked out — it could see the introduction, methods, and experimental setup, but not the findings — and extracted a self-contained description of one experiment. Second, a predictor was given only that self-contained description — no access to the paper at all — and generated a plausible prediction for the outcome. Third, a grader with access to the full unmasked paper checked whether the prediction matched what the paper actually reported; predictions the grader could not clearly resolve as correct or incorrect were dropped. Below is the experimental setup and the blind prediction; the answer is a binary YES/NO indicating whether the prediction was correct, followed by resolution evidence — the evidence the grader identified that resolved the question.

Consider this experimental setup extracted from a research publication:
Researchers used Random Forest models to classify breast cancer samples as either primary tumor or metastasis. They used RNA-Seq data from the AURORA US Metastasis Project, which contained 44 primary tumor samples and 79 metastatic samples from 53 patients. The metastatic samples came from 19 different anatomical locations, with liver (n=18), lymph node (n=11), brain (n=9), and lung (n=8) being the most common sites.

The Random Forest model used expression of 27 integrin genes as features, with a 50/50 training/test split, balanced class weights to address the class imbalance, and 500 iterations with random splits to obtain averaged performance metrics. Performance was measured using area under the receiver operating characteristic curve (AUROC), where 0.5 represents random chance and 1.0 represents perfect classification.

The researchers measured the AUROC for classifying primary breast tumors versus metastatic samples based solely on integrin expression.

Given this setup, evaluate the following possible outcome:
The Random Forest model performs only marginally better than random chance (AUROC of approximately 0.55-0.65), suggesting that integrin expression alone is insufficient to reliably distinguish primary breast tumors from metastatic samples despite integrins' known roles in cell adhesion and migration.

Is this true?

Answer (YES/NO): NO